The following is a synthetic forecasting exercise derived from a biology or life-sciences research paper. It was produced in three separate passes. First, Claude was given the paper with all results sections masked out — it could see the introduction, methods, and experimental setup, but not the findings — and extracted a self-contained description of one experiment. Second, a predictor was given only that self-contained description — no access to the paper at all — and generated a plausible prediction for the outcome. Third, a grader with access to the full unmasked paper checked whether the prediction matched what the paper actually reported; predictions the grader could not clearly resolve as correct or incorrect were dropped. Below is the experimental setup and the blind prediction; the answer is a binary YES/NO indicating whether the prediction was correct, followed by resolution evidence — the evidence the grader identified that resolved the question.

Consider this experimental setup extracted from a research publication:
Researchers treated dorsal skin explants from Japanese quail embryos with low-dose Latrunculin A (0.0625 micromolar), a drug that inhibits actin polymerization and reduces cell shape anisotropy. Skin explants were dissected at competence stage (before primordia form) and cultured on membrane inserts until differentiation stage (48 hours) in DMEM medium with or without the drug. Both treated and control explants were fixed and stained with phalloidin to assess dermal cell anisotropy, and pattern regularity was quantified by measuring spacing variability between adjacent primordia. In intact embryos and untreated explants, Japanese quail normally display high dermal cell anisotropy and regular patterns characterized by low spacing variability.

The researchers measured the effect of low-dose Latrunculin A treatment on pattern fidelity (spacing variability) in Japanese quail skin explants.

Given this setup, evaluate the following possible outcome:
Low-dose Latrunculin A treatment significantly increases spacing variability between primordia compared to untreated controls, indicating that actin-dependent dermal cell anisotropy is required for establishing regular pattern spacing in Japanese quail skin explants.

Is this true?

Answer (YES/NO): YES